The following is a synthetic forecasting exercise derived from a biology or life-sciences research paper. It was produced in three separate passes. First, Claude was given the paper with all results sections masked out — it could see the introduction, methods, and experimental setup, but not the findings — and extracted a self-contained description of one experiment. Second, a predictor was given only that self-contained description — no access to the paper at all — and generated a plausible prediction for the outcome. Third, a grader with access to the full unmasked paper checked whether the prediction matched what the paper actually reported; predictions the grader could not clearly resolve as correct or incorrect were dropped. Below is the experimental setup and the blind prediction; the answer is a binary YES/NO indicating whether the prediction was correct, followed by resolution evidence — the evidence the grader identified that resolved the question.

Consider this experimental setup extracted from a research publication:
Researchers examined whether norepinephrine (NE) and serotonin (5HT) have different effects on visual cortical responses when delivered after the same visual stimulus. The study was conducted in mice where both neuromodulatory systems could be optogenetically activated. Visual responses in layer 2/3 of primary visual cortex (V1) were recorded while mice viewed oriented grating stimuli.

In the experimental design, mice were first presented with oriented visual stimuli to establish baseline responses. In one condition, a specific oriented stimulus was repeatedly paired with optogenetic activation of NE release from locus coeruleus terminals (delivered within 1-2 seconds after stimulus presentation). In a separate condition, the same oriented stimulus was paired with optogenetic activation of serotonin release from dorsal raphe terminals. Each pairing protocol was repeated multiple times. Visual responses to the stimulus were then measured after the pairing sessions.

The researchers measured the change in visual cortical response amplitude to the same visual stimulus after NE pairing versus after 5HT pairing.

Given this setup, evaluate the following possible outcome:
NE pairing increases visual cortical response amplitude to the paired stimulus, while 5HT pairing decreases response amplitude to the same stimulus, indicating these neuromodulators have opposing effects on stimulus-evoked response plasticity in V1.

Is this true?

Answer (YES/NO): YES